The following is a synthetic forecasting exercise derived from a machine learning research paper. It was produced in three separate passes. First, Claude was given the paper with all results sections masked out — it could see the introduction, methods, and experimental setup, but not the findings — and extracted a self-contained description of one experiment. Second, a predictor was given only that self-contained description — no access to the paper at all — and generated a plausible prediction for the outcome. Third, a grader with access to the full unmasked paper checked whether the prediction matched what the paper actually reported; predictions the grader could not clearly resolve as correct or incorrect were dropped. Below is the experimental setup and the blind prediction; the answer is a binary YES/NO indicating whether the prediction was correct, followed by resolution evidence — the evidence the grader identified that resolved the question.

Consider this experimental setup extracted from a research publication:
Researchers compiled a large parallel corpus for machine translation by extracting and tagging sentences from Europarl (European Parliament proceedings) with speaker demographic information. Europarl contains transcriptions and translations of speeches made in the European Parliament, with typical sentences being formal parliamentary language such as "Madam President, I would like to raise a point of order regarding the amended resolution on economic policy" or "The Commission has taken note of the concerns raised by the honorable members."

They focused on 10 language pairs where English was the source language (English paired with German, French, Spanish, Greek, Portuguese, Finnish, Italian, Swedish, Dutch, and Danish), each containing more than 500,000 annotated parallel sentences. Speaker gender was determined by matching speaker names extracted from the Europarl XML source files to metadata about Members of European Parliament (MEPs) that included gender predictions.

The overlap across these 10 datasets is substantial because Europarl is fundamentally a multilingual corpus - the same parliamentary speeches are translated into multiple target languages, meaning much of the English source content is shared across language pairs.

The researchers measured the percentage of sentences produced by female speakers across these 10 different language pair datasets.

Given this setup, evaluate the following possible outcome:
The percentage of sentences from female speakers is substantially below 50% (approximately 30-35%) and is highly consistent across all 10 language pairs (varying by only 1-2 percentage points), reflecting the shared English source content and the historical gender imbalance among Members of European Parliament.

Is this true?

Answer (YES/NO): YES